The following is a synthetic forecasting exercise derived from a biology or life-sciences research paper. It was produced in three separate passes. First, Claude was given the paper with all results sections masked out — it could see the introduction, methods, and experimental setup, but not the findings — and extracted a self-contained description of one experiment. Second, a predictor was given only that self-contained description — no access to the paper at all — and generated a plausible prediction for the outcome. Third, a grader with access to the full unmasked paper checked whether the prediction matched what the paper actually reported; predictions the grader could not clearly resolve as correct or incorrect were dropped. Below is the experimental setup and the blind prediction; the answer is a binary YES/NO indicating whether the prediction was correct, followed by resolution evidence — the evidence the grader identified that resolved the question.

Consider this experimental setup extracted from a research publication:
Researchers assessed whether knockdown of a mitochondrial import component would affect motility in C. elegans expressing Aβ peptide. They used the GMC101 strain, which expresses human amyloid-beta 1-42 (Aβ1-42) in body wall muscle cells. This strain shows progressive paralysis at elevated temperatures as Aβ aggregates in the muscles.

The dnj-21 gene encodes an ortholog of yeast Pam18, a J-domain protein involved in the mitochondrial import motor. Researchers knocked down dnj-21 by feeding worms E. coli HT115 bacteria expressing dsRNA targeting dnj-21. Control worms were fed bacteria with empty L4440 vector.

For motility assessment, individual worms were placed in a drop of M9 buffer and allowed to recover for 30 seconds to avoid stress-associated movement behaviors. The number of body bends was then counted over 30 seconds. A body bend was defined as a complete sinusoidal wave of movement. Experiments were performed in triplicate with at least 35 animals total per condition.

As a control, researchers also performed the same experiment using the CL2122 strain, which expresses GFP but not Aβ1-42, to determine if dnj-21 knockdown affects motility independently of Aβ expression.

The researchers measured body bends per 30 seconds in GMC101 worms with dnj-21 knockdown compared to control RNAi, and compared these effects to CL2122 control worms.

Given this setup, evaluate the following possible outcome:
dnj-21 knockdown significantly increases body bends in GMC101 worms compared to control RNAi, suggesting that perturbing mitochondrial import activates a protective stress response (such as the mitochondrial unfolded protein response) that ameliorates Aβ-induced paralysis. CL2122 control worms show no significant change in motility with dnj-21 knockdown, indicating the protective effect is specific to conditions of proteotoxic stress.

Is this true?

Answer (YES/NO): NO